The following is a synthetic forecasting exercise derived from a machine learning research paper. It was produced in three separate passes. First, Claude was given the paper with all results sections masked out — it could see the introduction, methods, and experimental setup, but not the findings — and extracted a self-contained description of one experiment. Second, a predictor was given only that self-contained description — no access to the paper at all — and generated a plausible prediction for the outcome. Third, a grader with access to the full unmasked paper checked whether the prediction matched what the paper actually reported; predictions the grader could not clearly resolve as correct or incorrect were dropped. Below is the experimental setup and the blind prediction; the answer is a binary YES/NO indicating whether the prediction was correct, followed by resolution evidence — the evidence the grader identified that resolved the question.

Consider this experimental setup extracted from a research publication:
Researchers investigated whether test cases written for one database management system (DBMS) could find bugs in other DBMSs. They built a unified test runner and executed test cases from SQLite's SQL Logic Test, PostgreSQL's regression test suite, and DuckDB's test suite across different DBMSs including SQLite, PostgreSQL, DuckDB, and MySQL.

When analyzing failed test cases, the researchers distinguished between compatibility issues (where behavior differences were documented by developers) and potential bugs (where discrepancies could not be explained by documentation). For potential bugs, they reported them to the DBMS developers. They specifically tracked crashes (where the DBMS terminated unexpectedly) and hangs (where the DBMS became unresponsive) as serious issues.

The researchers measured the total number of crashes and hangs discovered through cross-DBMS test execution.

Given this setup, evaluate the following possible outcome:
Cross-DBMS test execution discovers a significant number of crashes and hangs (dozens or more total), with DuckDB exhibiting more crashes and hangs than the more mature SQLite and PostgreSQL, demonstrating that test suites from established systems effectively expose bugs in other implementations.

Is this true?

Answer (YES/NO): NO